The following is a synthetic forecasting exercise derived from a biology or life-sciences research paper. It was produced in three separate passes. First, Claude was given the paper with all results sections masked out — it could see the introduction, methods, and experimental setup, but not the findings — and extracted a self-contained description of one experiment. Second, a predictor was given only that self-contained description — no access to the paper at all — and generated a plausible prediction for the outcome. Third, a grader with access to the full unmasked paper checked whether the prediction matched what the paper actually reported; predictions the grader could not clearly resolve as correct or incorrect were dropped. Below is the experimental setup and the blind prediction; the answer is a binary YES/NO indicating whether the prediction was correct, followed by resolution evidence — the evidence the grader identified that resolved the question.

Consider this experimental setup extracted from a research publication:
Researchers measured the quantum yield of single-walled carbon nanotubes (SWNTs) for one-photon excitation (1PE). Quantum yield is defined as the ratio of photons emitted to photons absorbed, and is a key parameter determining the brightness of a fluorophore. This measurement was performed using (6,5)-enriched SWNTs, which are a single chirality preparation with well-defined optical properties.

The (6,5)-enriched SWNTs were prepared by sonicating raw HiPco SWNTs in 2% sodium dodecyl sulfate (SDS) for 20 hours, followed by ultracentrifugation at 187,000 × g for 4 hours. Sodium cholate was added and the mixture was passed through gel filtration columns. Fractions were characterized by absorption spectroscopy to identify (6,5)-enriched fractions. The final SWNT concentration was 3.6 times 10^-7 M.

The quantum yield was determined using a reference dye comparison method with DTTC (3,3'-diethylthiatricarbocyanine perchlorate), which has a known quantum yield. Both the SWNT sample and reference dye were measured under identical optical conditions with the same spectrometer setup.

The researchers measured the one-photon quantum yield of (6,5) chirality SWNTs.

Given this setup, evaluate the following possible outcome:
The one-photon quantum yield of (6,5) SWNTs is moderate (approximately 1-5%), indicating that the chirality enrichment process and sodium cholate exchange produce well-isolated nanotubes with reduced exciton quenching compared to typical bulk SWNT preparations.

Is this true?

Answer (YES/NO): NO